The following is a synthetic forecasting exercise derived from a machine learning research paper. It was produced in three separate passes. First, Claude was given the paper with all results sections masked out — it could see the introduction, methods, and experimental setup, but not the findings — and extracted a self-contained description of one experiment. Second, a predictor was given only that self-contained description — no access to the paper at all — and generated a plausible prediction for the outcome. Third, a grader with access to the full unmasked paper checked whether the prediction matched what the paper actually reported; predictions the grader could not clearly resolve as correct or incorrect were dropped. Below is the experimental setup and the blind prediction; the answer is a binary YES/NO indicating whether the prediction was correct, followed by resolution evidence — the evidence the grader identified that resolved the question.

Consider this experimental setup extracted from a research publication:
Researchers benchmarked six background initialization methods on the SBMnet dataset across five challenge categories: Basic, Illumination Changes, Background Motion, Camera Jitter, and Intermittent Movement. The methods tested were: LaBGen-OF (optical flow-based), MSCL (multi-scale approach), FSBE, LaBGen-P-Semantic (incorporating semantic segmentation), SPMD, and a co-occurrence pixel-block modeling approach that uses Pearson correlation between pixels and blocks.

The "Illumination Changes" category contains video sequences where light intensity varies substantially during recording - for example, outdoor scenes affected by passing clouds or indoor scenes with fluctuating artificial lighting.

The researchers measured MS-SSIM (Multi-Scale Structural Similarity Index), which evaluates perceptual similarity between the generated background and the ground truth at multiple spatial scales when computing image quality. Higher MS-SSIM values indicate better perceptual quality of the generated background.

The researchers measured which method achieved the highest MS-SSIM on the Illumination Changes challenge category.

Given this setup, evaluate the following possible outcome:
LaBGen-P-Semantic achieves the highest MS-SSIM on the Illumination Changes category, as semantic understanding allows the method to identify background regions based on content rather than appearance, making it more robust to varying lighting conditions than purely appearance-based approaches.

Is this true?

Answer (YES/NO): NO